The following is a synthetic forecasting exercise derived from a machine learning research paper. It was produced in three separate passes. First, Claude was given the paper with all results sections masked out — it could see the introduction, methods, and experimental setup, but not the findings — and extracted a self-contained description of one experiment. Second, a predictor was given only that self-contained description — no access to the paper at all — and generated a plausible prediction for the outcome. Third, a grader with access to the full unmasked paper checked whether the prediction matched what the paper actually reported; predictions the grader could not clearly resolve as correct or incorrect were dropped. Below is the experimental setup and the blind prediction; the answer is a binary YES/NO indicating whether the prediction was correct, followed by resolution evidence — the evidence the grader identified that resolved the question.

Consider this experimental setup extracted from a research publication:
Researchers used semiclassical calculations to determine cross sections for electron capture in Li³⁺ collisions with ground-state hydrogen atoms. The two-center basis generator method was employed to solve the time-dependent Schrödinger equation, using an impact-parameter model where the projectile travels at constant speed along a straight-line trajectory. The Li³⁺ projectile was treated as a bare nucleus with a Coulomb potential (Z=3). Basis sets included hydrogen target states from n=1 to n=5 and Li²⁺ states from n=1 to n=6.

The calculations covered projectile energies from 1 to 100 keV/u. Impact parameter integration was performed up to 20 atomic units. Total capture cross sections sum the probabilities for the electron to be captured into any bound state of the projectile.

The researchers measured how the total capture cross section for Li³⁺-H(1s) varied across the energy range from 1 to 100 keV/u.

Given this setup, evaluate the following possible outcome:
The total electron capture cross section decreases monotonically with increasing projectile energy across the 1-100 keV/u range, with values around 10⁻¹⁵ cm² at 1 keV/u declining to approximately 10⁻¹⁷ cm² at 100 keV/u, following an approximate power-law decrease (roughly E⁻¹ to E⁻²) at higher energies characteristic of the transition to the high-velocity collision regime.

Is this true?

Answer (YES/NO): NO